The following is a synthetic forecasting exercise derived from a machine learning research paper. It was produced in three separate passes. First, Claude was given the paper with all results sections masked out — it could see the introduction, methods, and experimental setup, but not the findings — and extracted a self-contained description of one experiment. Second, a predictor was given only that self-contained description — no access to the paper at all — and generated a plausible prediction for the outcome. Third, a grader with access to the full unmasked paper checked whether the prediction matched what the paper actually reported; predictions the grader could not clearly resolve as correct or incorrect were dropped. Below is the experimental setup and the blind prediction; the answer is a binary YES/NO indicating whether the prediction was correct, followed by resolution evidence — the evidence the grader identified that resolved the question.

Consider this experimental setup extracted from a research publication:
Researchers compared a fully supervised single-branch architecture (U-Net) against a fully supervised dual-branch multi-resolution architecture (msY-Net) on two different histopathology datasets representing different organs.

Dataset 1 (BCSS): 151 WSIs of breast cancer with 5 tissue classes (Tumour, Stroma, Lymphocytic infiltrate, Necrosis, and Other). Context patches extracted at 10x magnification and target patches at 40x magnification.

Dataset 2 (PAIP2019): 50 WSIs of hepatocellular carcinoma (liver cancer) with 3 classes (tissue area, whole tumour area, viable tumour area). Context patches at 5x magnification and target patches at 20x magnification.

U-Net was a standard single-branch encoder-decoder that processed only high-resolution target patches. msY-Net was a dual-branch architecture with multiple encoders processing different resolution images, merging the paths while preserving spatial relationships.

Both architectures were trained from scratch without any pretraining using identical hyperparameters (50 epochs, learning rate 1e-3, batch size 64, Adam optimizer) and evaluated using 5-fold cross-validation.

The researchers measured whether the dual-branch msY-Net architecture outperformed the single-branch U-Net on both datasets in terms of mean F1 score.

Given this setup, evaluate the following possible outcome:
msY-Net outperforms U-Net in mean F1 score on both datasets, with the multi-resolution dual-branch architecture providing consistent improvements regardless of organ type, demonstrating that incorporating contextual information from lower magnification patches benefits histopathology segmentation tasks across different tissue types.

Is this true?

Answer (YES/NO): YES